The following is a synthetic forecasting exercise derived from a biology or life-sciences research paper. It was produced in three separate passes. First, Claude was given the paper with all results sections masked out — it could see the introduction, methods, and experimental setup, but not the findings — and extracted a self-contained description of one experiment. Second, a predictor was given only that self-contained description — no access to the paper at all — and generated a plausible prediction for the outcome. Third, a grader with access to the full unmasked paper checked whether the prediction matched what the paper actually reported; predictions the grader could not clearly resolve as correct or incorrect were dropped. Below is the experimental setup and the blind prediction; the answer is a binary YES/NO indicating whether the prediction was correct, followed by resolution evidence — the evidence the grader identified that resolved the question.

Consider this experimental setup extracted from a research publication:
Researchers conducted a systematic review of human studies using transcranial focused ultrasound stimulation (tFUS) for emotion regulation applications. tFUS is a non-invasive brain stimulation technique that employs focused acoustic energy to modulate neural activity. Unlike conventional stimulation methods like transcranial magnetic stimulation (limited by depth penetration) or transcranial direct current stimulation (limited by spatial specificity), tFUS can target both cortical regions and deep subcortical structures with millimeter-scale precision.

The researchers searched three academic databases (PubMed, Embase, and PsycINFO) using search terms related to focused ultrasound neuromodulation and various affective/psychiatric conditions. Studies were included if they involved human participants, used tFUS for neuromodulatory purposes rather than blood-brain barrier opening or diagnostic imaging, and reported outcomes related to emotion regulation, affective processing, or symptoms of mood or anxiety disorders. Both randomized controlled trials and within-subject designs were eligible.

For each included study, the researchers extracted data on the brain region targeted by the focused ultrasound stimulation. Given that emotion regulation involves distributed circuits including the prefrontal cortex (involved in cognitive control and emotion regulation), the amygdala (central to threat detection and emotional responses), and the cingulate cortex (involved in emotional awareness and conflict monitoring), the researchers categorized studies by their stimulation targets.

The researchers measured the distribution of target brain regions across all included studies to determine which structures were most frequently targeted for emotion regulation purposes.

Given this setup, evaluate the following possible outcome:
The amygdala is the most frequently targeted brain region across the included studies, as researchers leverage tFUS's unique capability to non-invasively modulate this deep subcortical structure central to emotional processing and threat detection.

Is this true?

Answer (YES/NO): NO